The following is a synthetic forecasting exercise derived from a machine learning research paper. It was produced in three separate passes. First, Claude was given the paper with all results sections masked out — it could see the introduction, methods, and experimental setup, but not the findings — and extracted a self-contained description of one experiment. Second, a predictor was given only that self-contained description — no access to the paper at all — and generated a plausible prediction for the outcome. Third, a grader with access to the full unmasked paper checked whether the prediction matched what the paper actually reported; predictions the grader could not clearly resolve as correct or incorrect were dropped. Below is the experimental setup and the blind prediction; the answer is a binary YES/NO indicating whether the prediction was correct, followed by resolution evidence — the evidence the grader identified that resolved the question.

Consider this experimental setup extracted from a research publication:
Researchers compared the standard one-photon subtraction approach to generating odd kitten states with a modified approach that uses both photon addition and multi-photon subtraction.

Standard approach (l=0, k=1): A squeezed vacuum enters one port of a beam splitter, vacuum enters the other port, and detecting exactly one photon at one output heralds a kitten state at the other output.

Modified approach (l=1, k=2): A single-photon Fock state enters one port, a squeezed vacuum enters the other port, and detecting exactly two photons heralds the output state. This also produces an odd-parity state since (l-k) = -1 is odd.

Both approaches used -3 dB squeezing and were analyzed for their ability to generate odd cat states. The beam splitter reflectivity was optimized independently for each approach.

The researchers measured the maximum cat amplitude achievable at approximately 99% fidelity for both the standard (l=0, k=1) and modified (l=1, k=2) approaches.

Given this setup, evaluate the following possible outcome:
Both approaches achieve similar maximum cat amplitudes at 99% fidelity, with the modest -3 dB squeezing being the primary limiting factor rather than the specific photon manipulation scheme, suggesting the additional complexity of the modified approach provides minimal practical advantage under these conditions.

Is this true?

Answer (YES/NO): NO